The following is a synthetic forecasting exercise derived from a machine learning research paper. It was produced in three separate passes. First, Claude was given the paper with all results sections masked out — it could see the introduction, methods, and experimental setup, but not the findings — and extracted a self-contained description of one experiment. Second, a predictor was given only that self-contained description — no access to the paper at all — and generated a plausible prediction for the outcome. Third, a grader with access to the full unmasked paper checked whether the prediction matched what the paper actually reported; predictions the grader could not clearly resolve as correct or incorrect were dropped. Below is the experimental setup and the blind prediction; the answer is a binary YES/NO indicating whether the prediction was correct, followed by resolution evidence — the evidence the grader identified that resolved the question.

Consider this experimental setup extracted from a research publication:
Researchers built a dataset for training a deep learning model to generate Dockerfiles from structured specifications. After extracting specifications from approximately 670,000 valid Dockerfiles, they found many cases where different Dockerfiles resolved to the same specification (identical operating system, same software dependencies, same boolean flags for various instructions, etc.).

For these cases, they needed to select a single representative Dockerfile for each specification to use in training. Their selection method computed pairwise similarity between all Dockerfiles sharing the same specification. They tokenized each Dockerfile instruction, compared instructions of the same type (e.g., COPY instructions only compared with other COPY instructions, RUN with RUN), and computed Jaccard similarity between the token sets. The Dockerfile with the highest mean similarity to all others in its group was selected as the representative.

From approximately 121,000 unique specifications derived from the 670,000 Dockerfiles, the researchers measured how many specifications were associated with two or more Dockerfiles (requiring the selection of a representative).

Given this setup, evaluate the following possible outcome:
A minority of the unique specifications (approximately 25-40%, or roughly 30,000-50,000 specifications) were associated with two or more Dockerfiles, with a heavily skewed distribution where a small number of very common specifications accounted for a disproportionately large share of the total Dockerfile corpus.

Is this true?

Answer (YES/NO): NO